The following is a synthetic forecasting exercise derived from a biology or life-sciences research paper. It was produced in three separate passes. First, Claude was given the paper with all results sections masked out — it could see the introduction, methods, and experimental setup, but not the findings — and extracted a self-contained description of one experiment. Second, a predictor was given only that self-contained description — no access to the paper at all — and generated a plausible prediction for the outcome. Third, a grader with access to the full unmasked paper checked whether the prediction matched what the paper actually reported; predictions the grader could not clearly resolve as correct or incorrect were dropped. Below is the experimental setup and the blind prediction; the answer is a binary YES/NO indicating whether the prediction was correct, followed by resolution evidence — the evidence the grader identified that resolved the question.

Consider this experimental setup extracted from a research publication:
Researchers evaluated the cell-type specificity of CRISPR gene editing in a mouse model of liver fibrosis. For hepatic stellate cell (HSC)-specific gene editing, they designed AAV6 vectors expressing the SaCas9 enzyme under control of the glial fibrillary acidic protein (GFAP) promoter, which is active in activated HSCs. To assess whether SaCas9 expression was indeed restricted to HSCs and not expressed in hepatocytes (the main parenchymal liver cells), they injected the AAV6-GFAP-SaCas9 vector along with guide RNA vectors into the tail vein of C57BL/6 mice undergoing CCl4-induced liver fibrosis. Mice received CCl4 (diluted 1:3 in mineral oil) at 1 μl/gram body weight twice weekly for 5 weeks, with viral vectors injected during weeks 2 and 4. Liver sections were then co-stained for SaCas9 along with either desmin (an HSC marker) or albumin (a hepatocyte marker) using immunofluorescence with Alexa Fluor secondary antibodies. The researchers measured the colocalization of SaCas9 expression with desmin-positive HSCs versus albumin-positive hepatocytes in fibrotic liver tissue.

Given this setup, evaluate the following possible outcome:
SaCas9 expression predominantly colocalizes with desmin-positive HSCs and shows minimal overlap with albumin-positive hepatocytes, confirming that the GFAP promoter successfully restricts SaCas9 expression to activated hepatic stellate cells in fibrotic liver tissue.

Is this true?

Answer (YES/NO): YES